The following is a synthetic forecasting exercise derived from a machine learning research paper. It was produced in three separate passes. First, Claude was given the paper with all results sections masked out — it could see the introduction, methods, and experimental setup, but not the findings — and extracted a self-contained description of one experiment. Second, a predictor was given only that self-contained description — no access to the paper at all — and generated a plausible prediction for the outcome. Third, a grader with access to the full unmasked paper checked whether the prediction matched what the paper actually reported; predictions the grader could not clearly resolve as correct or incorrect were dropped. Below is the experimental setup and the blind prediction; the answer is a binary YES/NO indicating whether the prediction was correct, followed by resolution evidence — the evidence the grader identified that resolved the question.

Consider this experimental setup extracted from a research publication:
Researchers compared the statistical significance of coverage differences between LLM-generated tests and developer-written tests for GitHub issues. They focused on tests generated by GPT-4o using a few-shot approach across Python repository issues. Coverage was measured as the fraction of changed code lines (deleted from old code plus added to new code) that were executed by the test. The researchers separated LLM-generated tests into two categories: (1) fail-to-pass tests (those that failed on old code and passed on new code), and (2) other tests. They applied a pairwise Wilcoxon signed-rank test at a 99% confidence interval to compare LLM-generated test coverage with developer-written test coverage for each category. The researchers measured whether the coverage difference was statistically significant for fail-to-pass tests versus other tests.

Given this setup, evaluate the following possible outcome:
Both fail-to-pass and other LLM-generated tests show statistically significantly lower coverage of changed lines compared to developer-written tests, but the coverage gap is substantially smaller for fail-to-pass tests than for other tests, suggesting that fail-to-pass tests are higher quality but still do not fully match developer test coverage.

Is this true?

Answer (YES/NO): NO